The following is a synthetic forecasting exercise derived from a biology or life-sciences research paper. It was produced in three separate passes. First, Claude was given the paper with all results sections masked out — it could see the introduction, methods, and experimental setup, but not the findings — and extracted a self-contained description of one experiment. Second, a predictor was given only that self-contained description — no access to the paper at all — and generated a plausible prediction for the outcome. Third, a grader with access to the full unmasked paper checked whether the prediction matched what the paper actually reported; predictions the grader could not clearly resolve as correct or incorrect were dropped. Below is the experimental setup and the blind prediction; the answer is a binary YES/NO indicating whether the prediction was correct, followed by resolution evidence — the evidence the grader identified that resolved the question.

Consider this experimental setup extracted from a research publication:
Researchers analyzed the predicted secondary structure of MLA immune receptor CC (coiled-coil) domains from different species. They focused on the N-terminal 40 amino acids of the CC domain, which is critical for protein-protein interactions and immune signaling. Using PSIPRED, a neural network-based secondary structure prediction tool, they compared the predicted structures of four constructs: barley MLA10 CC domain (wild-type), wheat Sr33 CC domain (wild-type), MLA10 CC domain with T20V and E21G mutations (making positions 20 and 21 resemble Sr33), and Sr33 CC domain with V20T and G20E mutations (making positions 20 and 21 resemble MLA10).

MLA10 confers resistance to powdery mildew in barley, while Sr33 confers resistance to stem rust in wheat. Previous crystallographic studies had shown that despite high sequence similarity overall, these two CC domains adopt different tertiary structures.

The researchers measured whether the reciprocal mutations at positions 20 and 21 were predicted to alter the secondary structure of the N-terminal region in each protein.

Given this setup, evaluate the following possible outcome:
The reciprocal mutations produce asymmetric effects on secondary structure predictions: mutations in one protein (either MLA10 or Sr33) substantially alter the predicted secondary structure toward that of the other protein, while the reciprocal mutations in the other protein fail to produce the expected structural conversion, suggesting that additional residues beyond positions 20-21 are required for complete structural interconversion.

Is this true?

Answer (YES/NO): YES